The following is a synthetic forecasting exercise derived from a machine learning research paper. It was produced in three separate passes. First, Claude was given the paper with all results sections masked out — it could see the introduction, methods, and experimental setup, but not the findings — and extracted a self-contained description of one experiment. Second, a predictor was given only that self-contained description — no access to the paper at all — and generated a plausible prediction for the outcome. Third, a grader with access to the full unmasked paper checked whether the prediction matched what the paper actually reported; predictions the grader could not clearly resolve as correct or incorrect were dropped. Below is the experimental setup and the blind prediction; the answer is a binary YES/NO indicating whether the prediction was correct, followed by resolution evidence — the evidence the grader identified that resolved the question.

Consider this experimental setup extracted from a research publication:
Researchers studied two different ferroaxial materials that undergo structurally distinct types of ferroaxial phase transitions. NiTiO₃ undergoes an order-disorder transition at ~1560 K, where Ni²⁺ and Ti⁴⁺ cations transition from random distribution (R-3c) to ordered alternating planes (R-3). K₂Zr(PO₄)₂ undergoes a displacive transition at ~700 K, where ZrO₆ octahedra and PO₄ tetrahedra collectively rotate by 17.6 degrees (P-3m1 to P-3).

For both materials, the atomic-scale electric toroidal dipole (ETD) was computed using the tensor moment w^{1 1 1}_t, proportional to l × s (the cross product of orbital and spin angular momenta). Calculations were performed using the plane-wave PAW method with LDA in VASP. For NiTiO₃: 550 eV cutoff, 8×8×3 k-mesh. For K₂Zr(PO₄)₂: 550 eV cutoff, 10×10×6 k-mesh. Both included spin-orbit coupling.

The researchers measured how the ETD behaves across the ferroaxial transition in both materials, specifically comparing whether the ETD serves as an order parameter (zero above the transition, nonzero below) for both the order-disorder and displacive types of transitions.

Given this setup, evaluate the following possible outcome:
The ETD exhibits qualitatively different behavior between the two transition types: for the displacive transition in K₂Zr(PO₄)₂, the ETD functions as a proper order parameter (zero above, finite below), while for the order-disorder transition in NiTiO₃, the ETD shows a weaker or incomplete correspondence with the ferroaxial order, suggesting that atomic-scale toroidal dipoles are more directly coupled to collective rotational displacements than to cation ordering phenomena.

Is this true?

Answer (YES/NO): NO